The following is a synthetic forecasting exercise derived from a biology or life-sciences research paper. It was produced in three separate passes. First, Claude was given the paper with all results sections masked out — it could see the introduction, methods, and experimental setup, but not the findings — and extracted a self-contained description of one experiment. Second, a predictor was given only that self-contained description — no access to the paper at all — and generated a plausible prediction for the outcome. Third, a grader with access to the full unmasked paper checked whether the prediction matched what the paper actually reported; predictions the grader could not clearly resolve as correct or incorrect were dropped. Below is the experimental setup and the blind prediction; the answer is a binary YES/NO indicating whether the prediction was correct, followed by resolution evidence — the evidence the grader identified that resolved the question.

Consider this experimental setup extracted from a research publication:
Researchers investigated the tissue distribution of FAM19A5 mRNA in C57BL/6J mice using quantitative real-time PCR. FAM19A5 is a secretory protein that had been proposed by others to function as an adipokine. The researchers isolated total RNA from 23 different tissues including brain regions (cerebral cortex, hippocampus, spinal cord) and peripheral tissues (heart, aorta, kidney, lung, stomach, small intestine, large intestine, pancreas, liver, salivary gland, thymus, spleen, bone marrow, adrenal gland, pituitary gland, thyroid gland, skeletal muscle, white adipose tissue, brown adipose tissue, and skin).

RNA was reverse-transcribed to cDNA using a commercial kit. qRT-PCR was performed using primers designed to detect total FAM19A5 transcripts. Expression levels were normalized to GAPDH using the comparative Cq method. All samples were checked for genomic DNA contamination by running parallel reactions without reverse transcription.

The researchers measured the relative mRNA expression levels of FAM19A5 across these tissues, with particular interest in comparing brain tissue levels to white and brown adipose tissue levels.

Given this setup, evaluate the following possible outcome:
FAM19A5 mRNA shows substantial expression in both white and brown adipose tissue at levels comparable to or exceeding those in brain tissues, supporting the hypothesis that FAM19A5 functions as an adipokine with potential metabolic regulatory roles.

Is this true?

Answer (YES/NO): NO